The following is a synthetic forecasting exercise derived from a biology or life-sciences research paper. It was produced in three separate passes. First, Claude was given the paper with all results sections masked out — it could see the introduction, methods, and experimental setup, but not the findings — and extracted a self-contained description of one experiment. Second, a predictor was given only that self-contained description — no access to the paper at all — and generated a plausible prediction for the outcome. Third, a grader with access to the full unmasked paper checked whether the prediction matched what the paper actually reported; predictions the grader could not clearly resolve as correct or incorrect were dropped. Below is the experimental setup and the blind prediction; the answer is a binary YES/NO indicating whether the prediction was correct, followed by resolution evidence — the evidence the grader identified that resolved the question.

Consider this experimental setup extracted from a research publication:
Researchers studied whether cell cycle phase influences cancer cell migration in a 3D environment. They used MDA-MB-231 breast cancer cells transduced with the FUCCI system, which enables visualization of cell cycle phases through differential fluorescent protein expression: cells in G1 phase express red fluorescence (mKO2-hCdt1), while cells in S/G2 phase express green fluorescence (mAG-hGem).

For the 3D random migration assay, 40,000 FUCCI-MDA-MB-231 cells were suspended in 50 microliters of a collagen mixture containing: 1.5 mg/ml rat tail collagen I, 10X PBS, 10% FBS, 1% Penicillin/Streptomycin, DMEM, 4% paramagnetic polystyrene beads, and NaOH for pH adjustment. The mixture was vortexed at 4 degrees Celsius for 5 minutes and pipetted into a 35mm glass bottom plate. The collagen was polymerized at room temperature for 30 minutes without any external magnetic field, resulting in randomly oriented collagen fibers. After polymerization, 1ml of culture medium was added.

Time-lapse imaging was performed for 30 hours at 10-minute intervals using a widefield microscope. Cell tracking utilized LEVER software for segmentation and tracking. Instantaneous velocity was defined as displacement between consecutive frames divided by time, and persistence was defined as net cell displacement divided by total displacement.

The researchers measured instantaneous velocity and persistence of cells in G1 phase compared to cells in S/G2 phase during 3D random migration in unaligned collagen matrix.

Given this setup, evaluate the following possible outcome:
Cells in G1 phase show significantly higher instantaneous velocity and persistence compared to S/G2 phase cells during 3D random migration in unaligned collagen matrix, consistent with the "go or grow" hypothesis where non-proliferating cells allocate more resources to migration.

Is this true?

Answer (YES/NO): NO